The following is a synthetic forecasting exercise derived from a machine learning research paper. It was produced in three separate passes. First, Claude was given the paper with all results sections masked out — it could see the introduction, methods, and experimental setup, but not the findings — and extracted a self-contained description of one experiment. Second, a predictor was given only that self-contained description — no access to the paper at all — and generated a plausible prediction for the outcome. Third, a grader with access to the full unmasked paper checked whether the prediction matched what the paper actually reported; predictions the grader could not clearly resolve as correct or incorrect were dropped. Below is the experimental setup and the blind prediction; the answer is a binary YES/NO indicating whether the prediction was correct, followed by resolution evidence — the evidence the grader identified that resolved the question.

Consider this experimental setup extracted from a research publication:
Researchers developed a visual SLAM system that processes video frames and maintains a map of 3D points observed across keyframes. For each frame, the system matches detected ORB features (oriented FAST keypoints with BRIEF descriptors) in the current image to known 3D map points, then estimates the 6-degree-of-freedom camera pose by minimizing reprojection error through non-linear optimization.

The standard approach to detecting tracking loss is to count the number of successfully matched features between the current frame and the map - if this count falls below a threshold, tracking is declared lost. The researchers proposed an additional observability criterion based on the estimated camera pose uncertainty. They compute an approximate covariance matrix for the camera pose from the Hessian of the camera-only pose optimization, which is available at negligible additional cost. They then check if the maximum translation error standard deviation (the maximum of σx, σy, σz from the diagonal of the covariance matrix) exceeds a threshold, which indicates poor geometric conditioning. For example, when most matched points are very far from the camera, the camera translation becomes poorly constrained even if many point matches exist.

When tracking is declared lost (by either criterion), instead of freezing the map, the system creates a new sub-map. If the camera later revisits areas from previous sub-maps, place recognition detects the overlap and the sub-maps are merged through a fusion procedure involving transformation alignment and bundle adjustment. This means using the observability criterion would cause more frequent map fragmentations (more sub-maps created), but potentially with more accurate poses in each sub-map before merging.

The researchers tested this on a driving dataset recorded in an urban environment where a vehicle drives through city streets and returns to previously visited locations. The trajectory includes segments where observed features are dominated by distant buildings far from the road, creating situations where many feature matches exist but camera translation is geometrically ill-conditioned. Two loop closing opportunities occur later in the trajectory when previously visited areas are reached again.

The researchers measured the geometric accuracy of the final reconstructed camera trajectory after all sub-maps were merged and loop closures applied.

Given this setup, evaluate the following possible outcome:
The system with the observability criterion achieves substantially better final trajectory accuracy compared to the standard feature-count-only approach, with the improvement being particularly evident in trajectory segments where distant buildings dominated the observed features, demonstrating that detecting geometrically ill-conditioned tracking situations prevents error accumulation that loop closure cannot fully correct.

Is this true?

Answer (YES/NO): YES